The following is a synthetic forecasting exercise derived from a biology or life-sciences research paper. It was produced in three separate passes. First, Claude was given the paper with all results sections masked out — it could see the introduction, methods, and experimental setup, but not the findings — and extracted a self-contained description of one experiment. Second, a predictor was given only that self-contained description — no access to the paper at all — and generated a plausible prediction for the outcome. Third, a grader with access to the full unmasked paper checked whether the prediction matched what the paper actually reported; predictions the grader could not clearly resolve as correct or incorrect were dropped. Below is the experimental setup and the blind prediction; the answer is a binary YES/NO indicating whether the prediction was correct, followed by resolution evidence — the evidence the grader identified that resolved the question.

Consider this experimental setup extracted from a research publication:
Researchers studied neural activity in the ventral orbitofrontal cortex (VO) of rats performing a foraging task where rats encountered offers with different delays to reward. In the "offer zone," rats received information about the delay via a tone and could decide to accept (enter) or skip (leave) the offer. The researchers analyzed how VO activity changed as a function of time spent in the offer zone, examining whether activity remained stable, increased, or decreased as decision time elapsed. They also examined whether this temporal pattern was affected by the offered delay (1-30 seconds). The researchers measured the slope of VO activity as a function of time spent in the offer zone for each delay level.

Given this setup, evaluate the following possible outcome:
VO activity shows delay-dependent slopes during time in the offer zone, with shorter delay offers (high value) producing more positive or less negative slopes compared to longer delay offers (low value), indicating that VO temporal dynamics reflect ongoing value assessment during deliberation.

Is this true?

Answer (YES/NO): NO